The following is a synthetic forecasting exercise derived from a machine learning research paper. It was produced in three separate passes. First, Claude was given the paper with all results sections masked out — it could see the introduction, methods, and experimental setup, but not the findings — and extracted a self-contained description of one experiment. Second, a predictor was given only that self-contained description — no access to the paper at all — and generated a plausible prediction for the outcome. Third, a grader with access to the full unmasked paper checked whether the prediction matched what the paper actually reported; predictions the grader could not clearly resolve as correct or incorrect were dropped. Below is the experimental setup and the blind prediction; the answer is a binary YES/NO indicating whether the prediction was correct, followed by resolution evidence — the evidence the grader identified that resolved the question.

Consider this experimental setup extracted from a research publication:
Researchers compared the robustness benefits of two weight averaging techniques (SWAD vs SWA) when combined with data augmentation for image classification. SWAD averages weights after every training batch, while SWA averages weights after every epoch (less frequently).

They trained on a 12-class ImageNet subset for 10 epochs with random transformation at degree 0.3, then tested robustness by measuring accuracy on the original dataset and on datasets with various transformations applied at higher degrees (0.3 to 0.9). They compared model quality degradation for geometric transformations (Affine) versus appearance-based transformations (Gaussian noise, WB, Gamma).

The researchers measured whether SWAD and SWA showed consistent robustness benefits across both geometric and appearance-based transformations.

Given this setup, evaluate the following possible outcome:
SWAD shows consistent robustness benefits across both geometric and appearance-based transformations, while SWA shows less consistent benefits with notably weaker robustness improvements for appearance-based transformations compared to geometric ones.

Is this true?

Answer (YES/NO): NO